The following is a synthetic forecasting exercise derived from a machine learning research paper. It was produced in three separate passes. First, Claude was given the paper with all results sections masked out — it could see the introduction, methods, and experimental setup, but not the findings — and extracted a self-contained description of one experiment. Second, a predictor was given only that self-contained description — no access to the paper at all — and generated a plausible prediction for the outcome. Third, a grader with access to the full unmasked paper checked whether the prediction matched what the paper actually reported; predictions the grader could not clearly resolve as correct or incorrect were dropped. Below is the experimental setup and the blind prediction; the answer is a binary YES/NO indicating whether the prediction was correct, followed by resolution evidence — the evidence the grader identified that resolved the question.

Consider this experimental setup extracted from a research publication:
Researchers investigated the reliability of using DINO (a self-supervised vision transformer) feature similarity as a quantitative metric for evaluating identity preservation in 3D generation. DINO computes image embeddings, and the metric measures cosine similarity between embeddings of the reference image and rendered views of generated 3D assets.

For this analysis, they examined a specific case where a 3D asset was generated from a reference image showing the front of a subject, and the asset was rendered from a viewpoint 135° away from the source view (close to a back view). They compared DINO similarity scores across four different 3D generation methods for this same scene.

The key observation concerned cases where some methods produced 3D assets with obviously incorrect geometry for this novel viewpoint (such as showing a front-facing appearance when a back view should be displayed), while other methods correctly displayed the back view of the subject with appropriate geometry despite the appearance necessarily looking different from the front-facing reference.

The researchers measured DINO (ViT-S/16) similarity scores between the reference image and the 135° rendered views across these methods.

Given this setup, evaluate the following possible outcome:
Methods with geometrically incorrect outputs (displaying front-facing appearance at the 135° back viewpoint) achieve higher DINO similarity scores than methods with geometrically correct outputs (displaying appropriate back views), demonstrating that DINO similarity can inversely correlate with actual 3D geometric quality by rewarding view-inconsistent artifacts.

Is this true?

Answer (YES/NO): YES